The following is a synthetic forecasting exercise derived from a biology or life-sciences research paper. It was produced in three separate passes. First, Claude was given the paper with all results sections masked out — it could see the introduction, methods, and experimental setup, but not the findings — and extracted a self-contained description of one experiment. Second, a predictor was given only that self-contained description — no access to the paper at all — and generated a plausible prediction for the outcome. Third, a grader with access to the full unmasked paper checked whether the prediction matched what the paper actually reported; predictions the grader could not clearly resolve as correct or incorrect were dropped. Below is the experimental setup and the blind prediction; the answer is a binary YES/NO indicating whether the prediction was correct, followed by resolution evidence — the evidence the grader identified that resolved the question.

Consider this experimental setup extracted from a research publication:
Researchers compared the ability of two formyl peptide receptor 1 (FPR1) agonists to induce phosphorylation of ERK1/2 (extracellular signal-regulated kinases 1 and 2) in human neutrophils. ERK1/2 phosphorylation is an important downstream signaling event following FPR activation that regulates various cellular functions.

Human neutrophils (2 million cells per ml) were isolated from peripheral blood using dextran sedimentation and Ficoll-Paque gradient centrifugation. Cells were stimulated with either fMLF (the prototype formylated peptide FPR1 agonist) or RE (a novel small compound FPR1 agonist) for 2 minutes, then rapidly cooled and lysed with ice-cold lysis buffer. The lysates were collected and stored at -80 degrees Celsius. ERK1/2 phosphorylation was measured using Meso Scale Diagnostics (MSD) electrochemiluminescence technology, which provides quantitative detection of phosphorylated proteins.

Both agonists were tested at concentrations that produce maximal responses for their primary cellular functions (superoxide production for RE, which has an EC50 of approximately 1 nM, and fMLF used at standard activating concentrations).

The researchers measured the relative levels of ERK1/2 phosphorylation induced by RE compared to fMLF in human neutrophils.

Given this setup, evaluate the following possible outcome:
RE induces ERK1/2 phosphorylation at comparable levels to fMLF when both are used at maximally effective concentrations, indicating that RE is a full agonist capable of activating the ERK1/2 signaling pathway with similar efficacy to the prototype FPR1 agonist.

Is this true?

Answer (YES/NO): YES